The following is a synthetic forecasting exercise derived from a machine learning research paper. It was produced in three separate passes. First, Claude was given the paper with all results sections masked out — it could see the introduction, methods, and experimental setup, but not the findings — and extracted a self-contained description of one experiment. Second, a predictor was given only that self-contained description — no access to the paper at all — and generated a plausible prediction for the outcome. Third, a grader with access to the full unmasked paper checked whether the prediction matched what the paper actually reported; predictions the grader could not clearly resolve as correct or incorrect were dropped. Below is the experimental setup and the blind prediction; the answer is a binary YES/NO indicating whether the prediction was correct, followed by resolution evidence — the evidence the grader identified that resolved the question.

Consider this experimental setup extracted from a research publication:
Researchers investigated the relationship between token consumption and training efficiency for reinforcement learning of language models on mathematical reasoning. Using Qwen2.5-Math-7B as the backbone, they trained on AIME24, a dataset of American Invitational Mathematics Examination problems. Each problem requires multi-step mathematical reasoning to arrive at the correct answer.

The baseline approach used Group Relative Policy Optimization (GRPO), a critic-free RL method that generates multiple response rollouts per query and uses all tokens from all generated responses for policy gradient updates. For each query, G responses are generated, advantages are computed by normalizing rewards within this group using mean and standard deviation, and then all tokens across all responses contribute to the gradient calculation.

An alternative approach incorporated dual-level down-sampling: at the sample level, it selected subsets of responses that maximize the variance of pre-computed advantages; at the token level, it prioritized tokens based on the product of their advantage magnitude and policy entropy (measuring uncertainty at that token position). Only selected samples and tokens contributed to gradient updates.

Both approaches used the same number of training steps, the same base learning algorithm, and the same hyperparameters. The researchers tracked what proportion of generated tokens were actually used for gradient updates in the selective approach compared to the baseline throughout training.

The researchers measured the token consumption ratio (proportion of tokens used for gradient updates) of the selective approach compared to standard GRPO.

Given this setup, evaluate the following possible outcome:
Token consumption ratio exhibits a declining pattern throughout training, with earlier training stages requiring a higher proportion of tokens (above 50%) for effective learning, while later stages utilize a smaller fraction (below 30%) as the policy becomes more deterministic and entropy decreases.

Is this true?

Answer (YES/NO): NO